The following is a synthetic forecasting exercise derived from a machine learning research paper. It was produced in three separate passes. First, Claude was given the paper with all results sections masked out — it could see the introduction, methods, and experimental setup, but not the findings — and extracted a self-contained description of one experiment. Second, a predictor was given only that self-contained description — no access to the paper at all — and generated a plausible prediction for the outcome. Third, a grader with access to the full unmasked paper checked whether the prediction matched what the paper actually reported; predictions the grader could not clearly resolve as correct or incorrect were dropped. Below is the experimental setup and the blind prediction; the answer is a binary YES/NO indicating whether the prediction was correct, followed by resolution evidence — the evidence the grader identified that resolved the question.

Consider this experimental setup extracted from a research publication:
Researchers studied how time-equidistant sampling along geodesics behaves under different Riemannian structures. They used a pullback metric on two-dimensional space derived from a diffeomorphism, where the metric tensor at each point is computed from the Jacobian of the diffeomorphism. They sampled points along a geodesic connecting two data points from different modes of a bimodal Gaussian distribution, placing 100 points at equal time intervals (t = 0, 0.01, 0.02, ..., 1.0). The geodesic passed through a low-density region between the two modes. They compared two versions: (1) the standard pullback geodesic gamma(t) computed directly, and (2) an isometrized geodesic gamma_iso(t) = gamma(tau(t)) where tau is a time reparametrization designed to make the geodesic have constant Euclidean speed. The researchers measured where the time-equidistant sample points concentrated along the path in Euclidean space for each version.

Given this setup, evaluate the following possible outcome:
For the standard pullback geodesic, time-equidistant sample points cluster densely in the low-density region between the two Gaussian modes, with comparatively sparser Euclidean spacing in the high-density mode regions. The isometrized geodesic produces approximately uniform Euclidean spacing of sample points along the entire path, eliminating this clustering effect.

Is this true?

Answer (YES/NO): YES